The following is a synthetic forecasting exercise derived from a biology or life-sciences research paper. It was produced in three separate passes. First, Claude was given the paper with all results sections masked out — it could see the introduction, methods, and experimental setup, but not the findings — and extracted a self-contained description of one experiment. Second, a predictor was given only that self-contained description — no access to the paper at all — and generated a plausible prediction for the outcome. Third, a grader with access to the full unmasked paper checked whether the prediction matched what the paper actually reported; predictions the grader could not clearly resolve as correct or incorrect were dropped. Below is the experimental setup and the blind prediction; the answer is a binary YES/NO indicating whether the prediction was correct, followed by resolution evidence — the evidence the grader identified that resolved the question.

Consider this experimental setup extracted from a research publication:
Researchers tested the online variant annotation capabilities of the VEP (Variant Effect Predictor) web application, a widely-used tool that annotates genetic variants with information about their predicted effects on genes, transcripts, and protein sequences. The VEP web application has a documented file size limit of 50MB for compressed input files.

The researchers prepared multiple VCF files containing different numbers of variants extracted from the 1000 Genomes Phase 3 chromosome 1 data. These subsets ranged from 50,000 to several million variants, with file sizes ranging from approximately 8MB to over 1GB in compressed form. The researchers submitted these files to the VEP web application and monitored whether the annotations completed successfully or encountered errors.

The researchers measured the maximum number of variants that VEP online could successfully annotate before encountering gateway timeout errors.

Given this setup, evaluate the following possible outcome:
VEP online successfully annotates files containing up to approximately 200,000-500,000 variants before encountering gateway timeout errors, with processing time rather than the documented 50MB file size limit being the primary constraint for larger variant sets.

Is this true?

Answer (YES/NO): NO